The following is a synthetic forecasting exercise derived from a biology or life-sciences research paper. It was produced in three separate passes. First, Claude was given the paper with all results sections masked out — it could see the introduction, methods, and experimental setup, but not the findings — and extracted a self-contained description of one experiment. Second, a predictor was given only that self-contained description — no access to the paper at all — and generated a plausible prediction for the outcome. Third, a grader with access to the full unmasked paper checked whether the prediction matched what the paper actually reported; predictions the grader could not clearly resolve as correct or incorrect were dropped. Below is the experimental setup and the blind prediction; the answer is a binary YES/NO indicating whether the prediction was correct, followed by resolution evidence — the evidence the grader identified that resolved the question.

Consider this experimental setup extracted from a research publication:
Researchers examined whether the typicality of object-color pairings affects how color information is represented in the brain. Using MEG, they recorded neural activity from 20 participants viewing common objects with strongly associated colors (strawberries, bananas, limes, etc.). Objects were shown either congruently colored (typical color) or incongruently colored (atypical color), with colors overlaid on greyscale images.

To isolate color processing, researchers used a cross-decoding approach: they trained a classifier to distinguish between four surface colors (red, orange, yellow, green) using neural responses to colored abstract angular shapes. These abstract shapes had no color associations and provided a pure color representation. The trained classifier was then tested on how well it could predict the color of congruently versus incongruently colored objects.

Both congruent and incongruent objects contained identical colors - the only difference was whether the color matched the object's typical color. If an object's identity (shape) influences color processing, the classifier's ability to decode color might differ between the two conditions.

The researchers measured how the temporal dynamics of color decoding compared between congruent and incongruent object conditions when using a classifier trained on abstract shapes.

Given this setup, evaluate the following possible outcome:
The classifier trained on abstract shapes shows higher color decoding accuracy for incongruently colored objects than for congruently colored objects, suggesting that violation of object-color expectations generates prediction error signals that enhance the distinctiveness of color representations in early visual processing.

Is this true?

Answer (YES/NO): NO